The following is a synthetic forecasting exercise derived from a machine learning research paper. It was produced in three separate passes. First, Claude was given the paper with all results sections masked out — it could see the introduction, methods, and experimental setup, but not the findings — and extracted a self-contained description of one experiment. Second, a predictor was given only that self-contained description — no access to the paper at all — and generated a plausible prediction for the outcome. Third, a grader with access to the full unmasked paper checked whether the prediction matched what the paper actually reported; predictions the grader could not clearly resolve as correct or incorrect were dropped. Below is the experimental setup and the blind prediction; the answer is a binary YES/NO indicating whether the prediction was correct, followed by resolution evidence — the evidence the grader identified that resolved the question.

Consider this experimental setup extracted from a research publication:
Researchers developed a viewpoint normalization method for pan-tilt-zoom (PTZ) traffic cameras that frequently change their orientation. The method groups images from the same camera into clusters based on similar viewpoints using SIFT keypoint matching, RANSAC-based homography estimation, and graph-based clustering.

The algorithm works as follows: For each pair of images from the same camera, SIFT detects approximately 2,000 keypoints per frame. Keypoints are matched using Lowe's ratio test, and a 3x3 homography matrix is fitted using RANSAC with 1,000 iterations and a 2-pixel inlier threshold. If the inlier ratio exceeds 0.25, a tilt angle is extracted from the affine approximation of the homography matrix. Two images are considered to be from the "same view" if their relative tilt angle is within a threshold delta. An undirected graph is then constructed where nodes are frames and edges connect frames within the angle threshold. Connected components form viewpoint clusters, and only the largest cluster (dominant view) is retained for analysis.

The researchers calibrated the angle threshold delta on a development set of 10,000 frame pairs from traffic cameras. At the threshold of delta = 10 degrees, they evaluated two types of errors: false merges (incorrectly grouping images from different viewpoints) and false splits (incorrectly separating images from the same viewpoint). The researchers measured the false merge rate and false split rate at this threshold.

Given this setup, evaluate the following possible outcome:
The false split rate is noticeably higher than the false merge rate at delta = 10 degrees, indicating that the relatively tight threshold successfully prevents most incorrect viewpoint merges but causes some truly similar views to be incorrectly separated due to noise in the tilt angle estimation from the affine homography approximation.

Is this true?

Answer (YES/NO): NO